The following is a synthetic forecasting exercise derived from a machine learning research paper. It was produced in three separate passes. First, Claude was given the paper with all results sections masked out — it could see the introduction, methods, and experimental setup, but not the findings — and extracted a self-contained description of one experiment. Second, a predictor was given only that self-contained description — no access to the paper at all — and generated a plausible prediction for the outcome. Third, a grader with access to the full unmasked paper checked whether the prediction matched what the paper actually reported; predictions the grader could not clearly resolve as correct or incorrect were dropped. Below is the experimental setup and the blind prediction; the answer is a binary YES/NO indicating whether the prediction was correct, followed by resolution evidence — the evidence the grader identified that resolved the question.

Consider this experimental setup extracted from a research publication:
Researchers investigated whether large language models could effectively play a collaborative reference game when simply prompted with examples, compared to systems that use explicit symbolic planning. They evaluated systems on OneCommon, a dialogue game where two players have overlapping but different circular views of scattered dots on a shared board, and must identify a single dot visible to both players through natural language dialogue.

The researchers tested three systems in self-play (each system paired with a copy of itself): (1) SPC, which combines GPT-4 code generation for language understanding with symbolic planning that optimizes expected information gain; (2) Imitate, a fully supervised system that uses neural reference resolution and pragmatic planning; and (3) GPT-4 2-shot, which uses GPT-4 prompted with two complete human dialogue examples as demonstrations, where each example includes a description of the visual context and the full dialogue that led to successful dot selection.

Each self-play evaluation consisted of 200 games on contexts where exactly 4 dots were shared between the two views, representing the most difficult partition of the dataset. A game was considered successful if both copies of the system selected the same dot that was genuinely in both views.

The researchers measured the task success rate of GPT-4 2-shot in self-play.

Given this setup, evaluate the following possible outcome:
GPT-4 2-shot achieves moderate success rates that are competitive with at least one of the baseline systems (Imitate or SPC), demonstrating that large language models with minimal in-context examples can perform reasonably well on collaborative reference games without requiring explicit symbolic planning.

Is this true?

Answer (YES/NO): NO